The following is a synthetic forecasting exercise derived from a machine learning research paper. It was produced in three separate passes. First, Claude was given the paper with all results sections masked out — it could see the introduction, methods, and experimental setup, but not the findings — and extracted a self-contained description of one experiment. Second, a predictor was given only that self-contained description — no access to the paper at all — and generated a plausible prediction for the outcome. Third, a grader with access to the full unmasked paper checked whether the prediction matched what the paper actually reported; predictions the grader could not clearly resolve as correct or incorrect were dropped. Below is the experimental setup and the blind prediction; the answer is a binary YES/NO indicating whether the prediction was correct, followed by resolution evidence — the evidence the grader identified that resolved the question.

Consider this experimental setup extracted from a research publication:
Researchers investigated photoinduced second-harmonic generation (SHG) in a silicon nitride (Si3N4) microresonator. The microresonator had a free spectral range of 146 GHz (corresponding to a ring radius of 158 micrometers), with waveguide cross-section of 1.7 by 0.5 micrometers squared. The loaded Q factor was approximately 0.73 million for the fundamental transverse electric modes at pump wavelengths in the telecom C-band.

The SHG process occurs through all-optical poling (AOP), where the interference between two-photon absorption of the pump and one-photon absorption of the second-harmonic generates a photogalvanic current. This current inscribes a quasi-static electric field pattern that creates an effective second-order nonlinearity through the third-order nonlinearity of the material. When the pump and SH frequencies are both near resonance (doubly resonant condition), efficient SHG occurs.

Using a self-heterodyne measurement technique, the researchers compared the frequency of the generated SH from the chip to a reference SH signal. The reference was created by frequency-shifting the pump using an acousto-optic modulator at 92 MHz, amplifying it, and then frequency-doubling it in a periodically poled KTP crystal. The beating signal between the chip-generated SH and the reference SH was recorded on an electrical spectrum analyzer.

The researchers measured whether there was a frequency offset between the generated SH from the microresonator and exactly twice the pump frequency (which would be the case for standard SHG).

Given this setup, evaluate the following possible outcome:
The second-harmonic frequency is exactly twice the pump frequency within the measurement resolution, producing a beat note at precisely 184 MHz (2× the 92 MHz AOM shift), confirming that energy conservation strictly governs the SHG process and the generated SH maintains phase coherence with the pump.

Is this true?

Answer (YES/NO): NO